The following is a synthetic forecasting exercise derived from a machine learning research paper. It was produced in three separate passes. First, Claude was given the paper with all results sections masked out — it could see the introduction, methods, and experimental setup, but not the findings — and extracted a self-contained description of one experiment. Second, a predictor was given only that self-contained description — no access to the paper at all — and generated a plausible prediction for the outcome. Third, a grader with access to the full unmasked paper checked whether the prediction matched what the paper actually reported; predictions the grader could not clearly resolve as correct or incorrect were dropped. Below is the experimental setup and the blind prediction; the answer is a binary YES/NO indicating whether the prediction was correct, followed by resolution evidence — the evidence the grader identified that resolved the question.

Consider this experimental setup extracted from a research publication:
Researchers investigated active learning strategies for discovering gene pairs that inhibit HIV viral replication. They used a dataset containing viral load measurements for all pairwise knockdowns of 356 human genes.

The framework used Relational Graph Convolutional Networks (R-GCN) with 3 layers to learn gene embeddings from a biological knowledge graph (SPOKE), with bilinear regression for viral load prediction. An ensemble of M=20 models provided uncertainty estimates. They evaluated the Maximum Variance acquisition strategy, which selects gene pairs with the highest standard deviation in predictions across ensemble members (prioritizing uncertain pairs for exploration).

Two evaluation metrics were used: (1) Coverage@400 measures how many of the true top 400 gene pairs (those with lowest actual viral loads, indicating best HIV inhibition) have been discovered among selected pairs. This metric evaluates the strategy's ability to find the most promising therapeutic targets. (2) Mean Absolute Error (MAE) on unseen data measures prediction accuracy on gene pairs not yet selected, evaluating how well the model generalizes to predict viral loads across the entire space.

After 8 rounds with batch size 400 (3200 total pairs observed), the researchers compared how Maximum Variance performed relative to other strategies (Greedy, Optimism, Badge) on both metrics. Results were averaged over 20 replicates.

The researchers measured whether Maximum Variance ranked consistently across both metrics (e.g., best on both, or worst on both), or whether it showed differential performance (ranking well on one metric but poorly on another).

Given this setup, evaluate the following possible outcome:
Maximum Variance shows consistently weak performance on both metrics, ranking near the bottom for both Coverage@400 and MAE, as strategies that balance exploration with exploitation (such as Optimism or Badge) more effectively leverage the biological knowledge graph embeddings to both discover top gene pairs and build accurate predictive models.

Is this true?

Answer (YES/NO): NO